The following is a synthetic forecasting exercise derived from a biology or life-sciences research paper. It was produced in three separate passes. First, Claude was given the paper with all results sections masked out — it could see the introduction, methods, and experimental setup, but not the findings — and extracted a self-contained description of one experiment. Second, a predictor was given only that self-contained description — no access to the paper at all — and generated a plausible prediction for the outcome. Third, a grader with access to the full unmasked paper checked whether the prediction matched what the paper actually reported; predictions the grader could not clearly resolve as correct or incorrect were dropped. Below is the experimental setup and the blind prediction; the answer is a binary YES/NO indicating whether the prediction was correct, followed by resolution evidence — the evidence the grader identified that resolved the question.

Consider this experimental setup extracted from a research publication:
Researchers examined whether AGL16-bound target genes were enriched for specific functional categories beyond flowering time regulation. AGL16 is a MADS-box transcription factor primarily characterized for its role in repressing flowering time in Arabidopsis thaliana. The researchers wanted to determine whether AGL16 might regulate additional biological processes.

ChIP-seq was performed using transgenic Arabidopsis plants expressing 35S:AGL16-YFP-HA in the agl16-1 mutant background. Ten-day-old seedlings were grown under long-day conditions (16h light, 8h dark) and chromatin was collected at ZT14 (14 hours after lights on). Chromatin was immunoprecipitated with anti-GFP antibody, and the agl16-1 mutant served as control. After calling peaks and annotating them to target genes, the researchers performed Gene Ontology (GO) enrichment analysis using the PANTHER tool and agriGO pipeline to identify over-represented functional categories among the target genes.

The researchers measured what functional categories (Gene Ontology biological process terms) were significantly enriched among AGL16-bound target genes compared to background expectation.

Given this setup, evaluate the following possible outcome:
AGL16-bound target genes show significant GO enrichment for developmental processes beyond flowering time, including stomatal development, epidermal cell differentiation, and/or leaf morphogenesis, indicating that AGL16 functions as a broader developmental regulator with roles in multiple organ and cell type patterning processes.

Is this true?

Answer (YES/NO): NO